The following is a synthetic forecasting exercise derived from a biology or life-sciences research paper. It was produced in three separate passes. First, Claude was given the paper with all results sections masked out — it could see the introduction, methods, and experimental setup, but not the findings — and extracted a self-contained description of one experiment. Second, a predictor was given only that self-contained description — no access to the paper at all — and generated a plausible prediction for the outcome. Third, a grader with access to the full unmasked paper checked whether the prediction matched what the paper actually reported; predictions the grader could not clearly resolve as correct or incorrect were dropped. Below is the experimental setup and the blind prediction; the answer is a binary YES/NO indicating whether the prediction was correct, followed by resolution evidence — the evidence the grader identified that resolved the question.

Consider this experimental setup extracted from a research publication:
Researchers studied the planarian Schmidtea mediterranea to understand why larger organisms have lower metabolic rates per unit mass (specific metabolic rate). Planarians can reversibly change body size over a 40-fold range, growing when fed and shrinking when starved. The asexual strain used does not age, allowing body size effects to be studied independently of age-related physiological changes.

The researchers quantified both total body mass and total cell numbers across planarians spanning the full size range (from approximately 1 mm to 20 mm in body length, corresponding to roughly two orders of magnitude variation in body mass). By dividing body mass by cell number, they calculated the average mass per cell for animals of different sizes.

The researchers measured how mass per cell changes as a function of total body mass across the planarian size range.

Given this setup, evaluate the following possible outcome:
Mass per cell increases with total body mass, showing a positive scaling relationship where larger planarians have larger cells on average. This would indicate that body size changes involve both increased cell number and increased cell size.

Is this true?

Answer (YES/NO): YES